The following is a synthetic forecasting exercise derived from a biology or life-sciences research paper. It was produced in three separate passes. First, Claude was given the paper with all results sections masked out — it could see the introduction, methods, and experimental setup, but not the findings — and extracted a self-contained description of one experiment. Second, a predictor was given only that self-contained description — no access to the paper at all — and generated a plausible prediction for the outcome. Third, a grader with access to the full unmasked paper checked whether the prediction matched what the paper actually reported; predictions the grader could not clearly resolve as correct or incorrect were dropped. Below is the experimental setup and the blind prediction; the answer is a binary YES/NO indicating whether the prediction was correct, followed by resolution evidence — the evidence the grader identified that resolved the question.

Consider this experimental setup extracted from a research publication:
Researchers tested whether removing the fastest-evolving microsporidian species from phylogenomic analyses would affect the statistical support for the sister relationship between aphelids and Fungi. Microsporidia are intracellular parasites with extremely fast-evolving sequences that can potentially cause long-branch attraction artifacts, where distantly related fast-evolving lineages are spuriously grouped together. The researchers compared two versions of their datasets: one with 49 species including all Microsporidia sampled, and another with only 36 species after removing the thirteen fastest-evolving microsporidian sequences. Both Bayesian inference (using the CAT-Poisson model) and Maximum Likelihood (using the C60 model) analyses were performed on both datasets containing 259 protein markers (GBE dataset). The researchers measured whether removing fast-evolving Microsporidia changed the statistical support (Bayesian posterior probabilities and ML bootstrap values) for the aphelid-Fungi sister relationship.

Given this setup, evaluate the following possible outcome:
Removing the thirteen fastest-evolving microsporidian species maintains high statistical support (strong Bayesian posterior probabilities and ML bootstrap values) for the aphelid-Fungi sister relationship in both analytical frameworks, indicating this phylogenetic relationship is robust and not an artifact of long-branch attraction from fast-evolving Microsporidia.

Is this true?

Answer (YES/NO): YES